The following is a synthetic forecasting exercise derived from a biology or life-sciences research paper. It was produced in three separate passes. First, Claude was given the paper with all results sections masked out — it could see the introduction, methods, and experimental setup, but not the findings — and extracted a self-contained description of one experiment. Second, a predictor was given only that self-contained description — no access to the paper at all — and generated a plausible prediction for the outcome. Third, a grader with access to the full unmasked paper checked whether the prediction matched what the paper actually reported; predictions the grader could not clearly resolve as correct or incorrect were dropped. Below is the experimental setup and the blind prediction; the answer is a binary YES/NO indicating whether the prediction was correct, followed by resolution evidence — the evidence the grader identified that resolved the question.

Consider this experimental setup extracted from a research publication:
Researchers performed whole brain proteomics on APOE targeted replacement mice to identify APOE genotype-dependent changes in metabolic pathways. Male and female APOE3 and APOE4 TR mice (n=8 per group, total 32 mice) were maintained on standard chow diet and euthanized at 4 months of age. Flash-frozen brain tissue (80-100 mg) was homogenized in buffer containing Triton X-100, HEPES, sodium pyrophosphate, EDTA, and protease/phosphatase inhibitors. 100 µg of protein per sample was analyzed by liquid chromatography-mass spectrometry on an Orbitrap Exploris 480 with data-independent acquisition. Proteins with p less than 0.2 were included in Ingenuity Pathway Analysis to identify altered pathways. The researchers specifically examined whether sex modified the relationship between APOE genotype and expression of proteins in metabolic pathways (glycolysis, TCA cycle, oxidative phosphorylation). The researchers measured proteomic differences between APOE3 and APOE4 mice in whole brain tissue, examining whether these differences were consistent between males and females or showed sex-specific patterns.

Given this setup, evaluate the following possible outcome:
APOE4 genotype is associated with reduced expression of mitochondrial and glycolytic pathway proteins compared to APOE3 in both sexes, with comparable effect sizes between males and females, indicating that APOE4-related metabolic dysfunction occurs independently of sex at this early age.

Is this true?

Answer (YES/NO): NO